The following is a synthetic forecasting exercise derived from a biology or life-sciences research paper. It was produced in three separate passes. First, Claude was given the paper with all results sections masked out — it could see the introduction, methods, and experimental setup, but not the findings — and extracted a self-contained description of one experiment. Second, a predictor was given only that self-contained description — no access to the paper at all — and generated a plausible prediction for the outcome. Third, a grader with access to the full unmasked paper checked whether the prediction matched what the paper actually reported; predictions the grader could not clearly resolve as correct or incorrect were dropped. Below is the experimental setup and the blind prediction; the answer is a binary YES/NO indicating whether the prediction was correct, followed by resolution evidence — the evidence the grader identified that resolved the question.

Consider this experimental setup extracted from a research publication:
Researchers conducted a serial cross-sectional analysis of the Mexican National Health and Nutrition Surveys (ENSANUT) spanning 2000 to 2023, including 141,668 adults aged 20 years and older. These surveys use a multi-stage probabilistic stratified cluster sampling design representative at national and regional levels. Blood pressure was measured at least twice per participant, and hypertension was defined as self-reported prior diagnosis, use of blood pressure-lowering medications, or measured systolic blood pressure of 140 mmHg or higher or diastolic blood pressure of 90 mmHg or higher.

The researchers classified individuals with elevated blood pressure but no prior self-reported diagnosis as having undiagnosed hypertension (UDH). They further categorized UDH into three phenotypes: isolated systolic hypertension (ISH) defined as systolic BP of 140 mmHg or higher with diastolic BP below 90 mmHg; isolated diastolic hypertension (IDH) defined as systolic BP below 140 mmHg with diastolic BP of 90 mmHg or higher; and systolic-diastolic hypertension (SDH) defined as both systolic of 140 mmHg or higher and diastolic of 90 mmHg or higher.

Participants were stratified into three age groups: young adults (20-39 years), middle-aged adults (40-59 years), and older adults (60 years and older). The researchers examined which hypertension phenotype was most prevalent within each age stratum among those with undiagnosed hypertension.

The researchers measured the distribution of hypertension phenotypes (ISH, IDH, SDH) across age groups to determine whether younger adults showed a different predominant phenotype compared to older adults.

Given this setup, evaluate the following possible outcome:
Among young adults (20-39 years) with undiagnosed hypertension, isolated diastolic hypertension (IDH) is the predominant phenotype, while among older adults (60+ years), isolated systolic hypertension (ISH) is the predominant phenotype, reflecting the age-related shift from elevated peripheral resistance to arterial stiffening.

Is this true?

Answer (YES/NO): YES